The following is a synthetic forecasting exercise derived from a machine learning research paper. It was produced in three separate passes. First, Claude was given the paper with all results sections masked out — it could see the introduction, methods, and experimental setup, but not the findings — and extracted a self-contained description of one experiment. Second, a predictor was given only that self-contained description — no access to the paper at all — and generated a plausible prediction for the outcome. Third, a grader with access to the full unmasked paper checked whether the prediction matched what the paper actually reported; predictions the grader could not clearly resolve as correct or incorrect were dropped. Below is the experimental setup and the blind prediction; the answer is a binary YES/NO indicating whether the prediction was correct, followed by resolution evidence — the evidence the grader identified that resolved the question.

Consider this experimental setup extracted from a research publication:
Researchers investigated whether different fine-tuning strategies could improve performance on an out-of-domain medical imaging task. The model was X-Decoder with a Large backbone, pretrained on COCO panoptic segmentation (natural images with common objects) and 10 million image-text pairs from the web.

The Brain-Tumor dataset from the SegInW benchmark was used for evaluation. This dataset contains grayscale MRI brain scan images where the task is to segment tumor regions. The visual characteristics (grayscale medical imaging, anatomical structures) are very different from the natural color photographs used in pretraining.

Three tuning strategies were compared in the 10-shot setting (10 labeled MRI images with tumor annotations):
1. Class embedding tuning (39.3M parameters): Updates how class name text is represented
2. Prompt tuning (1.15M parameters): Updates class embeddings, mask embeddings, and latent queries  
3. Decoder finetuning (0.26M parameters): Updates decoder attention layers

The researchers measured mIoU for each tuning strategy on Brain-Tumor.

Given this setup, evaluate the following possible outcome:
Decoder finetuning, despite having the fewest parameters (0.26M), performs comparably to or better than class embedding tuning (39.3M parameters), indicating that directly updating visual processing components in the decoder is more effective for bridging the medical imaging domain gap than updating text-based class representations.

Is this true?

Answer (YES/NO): YES